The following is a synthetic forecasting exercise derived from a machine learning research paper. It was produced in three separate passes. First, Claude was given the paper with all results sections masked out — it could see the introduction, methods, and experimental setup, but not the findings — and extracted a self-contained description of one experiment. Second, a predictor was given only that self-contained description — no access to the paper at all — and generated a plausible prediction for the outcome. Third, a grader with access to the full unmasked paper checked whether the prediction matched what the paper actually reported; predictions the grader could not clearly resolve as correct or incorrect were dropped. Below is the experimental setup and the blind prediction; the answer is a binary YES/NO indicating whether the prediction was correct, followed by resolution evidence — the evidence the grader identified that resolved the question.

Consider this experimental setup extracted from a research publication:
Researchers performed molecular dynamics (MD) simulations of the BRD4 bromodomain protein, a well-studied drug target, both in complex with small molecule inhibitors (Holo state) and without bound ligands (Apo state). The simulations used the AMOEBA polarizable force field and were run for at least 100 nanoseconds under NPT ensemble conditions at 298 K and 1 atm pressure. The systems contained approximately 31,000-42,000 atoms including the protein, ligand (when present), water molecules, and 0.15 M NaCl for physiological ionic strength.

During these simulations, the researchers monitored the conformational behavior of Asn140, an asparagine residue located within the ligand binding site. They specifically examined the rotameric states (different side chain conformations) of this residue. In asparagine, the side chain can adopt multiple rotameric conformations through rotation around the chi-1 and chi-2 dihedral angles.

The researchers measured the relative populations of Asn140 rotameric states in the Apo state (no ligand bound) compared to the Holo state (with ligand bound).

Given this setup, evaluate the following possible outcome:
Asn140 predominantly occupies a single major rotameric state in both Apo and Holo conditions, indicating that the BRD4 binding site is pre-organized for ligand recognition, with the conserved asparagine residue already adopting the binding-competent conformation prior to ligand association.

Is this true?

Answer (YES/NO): NO